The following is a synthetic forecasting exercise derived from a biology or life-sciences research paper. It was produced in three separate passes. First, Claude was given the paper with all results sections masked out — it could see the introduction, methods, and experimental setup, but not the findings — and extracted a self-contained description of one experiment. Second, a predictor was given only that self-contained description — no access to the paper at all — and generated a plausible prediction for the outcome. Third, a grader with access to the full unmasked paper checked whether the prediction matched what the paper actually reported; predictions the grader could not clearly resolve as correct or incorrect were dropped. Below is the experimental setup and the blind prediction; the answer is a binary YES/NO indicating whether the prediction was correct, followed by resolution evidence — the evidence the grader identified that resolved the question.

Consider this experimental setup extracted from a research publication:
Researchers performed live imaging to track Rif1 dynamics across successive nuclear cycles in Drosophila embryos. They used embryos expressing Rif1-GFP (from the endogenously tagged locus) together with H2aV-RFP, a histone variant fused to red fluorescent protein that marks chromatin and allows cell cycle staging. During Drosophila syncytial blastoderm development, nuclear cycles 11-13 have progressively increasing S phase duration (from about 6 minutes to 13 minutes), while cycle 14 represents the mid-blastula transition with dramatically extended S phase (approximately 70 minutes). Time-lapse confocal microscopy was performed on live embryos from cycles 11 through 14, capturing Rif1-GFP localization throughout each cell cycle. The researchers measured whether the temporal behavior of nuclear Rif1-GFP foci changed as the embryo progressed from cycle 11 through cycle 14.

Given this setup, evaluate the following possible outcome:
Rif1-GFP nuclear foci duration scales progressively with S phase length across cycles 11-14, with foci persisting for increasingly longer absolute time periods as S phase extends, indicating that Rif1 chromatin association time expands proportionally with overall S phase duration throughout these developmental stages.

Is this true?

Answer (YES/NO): YES